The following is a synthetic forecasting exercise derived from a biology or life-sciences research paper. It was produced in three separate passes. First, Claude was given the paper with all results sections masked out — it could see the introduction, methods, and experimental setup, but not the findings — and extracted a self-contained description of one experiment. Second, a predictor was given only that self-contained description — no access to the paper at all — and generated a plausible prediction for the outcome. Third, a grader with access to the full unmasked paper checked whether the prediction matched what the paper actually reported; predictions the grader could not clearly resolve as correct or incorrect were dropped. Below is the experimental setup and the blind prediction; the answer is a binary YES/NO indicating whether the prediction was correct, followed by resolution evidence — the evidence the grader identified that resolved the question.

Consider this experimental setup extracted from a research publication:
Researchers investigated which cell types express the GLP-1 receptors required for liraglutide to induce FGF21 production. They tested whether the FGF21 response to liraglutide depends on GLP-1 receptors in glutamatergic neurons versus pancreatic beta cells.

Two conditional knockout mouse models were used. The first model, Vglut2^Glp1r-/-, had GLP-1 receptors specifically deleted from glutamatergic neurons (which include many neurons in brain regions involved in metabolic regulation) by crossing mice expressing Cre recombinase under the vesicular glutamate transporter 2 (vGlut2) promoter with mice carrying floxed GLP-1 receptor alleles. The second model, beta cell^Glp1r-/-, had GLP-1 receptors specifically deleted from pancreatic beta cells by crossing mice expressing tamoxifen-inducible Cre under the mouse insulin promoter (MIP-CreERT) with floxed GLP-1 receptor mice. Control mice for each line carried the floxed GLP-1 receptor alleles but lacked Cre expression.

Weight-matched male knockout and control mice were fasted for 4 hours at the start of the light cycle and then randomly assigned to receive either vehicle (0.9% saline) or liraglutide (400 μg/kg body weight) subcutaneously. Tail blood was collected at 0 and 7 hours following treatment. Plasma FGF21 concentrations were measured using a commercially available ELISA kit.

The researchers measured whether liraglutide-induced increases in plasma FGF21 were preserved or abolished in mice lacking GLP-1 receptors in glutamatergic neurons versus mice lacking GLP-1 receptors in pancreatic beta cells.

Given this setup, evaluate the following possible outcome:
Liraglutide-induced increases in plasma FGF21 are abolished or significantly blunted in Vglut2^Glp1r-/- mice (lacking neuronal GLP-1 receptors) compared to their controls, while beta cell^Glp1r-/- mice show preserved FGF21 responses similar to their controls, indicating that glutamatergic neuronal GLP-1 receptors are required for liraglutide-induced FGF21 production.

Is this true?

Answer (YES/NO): YES